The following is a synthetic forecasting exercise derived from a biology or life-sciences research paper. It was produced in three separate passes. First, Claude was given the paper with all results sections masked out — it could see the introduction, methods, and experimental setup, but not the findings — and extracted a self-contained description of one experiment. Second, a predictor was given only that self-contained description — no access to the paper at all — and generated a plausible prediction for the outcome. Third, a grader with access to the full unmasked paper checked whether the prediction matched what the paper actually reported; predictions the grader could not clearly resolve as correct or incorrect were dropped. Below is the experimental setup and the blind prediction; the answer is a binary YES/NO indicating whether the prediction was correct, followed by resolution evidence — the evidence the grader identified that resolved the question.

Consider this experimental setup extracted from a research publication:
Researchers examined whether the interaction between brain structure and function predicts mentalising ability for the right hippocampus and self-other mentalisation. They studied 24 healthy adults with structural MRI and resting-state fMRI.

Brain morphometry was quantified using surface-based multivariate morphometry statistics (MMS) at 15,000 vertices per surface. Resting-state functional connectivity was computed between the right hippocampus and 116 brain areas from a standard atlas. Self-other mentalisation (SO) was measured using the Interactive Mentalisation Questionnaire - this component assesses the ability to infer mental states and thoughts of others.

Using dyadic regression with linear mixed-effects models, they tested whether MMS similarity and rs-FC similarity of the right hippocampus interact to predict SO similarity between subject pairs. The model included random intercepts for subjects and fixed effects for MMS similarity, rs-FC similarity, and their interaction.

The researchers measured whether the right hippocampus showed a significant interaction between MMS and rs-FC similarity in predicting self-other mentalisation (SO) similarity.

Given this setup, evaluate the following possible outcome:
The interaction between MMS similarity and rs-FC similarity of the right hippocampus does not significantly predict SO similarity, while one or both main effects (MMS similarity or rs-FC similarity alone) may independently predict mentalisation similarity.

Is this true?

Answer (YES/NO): NO